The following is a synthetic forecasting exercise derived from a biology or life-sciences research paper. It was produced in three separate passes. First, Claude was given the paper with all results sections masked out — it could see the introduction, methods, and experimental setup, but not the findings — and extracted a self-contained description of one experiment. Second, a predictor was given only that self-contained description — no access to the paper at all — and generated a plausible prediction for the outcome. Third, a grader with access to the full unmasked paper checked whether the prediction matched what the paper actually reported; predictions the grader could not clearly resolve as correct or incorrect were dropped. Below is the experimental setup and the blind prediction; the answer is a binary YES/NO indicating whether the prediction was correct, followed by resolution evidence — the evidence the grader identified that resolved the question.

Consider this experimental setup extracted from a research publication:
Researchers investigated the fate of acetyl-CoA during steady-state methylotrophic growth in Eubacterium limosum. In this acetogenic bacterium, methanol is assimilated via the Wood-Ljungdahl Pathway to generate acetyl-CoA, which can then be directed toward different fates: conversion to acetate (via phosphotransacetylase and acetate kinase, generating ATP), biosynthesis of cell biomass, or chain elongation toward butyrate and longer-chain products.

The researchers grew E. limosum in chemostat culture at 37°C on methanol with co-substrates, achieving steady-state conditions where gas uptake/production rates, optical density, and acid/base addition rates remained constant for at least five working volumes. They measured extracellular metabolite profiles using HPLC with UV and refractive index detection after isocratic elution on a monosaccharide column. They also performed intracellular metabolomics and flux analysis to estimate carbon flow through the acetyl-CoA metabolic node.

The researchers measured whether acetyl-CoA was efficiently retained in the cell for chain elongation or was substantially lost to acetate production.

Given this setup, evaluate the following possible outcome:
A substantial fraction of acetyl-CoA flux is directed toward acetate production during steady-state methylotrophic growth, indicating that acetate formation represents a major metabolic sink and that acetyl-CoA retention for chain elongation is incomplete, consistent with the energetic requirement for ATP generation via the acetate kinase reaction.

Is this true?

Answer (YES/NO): YES